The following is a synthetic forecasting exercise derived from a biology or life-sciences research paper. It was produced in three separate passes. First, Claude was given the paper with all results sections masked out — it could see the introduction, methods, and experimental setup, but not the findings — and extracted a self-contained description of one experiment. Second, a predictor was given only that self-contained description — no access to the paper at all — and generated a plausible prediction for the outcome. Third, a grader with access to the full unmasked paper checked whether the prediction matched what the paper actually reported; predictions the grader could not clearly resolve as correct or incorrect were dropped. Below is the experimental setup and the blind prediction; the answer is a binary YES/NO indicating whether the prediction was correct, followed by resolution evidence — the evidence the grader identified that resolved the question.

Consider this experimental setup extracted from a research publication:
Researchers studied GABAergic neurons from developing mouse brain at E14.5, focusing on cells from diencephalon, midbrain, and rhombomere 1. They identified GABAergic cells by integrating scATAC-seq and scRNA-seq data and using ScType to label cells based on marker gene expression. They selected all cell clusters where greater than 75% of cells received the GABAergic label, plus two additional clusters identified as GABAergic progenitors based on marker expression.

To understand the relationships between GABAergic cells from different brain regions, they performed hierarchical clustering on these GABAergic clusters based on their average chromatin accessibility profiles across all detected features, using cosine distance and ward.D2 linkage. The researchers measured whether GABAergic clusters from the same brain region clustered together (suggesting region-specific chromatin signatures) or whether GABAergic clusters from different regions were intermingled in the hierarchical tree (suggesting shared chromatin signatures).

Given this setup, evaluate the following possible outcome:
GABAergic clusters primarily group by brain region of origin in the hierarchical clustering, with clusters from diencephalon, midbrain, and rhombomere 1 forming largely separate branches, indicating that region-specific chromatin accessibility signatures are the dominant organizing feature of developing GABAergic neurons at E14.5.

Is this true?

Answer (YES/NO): NO